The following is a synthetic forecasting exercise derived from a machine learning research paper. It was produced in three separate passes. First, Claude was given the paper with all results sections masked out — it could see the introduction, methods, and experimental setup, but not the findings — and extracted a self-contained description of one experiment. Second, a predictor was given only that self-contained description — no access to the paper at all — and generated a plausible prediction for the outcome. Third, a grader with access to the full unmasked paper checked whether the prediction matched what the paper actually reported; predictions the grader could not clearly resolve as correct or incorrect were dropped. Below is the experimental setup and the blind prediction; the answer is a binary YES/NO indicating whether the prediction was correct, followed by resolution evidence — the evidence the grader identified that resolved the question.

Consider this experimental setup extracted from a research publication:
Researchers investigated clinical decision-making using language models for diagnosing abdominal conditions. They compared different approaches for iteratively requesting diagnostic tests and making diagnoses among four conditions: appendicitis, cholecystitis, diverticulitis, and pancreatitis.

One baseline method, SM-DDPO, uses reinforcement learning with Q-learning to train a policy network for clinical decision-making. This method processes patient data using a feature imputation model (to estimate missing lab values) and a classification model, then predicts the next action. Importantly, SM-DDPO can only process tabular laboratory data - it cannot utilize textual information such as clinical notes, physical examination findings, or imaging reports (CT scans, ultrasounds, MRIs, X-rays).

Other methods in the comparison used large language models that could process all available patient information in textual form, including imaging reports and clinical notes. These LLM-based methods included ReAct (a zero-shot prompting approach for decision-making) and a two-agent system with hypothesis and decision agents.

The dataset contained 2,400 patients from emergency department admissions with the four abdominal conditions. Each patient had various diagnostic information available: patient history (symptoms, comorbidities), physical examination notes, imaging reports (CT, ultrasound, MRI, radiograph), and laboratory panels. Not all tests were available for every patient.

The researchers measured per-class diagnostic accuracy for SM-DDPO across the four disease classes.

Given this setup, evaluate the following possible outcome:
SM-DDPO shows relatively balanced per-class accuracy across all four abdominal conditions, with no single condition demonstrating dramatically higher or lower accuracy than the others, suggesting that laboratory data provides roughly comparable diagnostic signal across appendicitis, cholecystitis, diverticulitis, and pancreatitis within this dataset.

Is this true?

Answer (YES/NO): NO